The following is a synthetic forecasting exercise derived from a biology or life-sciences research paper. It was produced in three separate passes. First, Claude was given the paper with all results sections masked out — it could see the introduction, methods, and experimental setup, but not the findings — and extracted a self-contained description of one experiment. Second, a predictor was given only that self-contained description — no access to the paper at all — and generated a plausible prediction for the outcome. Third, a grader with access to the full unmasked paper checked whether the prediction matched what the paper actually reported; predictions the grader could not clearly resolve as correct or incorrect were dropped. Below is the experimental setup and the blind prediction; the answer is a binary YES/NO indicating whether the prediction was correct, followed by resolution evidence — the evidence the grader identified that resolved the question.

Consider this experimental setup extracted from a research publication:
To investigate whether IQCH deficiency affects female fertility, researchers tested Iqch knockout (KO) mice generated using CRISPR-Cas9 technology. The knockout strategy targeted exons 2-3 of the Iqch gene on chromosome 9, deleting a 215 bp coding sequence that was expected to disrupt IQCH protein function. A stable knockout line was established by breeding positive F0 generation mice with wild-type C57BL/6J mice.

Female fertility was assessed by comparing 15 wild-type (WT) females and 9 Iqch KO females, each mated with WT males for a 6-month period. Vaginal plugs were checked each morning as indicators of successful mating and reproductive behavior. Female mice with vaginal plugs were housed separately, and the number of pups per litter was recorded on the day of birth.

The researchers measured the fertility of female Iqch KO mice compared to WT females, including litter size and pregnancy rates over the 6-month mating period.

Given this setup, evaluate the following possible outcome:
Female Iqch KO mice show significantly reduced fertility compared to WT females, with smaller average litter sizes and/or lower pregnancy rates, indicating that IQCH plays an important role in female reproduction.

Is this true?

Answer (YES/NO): NO